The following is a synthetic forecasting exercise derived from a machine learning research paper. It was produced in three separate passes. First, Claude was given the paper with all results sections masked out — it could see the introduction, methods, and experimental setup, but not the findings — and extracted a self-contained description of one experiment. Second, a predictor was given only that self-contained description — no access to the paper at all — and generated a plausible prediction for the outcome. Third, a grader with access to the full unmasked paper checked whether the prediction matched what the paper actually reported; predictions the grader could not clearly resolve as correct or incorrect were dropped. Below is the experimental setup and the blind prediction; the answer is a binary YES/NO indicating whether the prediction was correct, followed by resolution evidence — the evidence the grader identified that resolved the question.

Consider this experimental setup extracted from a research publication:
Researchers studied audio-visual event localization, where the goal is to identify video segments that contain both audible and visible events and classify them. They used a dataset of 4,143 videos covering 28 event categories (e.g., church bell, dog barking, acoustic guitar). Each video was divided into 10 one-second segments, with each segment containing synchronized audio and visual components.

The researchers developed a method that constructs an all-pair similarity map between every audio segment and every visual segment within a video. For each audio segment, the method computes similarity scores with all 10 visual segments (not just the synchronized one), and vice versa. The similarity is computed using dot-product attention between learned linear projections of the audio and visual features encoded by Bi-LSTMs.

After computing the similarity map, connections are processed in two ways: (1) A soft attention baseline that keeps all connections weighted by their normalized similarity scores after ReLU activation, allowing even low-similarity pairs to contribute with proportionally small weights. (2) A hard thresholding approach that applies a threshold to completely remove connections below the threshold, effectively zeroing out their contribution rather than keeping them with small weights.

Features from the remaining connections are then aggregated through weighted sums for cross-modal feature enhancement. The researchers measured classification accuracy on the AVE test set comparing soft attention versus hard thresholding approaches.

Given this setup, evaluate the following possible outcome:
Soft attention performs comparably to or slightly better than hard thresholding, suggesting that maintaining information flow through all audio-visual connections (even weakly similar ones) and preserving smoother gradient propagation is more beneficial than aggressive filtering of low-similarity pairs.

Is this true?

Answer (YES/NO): NO